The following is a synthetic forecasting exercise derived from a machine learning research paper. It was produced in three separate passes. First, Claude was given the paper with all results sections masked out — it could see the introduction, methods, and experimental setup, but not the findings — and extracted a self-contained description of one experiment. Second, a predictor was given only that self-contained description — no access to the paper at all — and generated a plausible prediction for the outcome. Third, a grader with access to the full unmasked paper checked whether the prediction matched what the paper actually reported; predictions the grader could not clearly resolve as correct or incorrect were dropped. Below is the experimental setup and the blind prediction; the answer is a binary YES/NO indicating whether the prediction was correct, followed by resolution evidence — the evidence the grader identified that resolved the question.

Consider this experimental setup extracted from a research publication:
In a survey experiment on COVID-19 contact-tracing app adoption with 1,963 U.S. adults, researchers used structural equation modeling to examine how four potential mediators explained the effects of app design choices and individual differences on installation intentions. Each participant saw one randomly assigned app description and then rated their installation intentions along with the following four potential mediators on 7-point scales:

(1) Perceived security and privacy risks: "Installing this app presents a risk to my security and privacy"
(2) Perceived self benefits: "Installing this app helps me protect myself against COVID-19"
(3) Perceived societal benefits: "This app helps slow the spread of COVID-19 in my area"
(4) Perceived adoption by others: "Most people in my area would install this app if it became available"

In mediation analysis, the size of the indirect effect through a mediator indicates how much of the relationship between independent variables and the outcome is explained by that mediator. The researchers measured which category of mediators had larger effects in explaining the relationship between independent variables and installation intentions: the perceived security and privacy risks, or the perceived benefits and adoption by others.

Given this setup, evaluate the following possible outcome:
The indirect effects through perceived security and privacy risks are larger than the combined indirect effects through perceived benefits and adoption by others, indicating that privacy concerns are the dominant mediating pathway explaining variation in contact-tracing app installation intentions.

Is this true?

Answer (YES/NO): NO